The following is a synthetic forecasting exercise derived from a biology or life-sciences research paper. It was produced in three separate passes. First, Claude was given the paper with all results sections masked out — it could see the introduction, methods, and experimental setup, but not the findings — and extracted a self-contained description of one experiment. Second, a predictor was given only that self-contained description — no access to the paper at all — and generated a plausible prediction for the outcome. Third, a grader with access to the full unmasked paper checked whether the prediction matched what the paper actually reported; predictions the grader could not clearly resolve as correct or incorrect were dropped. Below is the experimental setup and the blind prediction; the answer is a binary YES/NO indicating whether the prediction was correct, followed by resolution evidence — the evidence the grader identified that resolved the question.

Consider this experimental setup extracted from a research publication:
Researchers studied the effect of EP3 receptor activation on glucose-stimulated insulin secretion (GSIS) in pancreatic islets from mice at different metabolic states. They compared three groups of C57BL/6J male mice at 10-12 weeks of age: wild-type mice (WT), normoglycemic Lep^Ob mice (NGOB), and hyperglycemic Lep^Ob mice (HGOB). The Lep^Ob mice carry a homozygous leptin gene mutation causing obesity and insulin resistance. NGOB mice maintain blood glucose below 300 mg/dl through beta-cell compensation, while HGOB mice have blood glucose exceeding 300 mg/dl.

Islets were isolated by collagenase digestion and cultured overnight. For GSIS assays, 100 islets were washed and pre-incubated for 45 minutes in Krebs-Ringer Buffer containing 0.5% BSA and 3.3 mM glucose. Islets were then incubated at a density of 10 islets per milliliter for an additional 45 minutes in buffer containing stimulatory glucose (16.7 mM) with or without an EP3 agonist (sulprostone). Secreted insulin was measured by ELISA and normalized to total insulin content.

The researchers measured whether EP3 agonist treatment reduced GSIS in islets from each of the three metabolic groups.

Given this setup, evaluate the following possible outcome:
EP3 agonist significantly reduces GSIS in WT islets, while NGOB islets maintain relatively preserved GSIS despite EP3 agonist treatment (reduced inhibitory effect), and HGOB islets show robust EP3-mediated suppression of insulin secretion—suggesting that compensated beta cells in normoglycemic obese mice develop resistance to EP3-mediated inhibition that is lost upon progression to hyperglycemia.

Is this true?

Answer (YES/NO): NO